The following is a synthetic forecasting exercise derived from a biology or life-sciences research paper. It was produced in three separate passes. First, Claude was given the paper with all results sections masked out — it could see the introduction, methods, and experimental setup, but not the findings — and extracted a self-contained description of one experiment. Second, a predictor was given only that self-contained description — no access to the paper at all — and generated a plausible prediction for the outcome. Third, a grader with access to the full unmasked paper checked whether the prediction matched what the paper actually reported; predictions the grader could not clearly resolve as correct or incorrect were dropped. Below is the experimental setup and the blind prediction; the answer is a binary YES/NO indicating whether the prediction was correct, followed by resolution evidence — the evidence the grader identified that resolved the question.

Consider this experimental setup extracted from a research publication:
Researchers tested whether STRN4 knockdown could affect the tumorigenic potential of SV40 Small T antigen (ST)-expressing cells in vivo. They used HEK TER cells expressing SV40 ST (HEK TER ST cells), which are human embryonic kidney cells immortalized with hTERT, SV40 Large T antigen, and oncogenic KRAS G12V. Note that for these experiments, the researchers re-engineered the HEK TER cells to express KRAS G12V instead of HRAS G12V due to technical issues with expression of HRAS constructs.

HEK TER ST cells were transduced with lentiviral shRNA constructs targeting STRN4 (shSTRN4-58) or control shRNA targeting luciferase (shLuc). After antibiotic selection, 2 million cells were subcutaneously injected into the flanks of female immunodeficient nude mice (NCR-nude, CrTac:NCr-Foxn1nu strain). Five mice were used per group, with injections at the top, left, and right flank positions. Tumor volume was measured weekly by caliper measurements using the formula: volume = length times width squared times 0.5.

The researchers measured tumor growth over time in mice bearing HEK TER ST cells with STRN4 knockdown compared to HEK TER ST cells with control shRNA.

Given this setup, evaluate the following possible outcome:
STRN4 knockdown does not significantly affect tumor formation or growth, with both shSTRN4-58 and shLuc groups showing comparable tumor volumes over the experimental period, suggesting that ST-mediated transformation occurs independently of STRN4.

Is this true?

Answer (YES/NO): NO